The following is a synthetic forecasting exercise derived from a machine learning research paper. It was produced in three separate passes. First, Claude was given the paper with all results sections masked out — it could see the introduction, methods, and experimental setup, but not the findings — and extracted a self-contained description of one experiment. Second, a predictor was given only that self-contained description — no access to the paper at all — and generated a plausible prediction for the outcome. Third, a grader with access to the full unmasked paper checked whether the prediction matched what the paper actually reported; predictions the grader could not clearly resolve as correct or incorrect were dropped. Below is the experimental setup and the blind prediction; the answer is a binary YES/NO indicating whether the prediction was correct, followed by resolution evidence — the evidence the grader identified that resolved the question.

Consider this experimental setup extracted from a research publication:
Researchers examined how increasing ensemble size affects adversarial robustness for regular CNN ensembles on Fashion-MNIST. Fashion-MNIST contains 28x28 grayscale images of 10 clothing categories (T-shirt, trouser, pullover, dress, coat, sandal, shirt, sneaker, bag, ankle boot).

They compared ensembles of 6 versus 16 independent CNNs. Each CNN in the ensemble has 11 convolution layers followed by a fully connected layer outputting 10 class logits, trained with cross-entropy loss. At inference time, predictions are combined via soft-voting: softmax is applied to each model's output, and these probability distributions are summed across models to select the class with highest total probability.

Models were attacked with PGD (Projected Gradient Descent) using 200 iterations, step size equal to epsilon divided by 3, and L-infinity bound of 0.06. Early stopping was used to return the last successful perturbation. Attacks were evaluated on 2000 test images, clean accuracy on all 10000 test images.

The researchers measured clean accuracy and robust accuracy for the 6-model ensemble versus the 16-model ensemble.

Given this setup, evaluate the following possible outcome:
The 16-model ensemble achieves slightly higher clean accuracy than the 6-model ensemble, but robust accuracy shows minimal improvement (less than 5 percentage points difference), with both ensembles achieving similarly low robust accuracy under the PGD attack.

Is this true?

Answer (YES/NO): YES